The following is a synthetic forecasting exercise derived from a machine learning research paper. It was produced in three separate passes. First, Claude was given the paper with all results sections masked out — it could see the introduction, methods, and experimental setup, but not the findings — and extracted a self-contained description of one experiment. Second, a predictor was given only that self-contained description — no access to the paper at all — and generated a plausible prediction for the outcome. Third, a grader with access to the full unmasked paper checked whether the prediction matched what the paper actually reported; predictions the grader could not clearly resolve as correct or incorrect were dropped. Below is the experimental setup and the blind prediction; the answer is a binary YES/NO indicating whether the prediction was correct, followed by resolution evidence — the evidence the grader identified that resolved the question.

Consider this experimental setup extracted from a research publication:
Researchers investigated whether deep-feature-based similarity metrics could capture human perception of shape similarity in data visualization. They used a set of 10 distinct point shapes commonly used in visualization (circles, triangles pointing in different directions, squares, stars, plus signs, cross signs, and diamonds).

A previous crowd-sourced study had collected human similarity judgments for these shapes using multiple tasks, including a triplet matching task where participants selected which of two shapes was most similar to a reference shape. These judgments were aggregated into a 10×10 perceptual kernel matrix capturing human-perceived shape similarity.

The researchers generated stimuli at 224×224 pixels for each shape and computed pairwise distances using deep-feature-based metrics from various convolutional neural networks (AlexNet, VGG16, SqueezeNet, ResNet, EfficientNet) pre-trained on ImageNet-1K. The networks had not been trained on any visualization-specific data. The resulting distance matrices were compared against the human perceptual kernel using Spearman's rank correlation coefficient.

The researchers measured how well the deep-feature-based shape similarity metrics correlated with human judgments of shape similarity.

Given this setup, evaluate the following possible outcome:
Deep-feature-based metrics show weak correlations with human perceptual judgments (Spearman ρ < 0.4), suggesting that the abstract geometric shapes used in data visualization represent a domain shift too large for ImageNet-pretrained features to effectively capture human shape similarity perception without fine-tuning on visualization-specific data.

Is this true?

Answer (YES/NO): NO